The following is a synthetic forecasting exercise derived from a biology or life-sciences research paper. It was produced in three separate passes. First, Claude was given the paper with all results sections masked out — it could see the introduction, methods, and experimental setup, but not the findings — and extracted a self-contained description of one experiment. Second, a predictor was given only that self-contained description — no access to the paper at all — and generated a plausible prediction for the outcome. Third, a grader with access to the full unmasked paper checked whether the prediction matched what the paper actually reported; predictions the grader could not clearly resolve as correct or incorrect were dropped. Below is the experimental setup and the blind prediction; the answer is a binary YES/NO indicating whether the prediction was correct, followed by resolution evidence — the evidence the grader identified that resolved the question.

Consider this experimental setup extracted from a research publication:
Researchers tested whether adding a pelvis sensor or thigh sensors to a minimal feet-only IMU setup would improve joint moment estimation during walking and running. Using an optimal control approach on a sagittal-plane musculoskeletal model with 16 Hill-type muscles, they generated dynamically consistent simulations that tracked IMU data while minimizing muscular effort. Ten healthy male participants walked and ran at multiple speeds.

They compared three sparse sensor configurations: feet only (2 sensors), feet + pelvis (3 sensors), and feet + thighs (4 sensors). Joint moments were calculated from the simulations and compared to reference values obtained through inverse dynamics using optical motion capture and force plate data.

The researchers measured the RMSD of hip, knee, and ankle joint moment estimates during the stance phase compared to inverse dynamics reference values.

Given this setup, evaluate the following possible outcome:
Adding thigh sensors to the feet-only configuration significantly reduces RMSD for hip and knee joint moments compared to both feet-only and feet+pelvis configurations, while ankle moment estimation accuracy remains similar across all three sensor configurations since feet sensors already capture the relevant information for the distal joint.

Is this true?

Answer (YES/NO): NO